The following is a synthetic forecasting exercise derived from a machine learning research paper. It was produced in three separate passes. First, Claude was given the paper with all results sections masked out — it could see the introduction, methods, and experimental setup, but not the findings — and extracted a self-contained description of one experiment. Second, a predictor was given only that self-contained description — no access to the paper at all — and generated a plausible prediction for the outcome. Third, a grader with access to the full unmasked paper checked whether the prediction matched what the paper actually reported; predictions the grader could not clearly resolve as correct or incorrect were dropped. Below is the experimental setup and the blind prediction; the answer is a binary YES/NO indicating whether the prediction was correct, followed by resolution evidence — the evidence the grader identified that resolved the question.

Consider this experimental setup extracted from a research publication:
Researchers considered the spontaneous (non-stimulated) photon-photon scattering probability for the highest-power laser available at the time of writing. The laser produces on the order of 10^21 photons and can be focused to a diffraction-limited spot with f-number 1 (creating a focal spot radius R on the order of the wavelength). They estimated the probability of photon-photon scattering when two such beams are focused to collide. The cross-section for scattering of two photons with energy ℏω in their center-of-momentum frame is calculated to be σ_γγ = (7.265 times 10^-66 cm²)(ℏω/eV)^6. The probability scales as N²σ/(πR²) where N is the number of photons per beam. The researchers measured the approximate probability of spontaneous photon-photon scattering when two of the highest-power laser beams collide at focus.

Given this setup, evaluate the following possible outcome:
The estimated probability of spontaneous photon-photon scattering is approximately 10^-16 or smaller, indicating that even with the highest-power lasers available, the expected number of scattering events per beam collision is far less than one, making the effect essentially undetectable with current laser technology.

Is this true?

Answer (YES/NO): NO